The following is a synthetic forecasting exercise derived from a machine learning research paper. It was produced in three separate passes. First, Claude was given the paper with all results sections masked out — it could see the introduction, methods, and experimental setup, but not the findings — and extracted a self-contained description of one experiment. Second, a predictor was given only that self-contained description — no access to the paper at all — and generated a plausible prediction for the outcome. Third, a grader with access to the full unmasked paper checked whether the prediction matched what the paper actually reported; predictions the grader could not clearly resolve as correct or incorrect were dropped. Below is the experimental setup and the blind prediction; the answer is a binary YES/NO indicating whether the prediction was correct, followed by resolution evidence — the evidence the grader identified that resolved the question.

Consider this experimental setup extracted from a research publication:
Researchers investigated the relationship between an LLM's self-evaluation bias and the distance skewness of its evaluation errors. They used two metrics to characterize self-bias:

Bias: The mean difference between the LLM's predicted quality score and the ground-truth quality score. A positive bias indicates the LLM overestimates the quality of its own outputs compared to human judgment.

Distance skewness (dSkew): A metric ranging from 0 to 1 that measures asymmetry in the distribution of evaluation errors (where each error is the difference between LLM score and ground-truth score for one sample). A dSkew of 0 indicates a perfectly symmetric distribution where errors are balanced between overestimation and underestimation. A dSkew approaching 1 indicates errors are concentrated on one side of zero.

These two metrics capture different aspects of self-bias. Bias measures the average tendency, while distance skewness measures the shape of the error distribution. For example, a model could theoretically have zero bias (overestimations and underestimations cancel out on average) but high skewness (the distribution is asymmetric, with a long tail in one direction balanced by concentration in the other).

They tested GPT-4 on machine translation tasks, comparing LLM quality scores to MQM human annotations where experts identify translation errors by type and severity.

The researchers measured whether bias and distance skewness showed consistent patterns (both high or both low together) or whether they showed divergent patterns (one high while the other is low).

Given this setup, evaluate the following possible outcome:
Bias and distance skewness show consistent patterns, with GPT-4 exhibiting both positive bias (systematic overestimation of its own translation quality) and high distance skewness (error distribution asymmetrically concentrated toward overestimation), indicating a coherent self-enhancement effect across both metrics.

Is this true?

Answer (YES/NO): YES